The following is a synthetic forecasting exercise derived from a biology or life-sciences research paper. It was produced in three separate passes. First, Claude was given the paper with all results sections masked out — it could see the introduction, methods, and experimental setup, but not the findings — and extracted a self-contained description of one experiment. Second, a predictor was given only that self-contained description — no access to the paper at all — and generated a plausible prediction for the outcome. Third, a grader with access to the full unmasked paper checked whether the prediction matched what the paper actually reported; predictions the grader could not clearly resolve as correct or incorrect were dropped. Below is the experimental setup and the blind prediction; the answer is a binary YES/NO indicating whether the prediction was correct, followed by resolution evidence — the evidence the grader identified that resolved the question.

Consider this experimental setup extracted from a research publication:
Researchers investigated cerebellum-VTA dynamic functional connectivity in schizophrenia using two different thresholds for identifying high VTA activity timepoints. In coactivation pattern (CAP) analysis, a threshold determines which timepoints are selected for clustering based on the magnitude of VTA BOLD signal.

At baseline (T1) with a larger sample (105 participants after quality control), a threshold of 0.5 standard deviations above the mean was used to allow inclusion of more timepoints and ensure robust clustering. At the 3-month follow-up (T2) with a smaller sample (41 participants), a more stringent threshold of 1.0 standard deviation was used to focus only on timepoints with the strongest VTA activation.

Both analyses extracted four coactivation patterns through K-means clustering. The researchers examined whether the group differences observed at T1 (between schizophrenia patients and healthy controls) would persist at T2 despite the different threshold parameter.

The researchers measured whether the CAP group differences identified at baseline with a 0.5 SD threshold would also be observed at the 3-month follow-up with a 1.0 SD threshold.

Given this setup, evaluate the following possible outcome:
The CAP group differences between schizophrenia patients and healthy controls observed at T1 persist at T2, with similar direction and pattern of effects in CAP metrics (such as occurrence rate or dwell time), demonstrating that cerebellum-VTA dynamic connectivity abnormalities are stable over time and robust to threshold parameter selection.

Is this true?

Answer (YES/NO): YES